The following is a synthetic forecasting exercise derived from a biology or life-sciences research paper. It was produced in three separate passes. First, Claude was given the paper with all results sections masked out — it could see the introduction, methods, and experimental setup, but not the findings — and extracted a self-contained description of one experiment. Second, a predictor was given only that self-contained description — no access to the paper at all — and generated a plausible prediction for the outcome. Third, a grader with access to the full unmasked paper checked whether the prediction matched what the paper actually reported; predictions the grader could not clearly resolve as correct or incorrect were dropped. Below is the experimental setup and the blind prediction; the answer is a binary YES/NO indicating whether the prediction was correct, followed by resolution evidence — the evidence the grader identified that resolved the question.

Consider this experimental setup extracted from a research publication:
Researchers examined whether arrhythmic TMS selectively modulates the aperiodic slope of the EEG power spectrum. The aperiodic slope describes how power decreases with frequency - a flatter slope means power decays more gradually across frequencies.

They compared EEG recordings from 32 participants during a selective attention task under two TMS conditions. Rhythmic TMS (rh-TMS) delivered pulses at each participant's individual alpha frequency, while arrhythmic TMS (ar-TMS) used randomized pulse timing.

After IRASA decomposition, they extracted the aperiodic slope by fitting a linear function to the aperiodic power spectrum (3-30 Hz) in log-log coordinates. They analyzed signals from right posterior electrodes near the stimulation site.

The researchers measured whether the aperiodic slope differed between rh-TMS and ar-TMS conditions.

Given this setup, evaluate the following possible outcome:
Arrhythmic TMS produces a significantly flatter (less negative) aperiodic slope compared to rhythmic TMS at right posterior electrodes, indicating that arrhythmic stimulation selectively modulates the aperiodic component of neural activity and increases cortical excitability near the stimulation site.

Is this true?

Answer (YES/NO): NO